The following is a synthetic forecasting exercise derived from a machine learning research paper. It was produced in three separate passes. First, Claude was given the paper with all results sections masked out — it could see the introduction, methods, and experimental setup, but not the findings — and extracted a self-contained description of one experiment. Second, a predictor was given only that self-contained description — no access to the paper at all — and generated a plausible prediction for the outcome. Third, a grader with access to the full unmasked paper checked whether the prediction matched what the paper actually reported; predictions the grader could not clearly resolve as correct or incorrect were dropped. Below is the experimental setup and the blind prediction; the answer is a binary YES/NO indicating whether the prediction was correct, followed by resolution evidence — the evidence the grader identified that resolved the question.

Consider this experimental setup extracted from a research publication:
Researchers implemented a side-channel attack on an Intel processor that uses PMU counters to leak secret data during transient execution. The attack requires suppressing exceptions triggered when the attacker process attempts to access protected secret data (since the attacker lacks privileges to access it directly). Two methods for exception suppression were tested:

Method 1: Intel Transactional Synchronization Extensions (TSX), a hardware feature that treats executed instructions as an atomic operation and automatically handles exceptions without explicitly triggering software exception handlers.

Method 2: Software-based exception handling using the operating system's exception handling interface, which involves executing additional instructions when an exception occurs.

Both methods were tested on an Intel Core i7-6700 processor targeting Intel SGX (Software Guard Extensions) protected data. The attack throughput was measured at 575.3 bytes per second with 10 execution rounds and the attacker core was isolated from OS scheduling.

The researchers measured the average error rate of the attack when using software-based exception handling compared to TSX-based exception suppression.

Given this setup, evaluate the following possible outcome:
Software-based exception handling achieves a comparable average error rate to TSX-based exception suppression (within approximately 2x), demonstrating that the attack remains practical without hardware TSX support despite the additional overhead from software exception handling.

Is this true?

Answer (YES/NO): NO